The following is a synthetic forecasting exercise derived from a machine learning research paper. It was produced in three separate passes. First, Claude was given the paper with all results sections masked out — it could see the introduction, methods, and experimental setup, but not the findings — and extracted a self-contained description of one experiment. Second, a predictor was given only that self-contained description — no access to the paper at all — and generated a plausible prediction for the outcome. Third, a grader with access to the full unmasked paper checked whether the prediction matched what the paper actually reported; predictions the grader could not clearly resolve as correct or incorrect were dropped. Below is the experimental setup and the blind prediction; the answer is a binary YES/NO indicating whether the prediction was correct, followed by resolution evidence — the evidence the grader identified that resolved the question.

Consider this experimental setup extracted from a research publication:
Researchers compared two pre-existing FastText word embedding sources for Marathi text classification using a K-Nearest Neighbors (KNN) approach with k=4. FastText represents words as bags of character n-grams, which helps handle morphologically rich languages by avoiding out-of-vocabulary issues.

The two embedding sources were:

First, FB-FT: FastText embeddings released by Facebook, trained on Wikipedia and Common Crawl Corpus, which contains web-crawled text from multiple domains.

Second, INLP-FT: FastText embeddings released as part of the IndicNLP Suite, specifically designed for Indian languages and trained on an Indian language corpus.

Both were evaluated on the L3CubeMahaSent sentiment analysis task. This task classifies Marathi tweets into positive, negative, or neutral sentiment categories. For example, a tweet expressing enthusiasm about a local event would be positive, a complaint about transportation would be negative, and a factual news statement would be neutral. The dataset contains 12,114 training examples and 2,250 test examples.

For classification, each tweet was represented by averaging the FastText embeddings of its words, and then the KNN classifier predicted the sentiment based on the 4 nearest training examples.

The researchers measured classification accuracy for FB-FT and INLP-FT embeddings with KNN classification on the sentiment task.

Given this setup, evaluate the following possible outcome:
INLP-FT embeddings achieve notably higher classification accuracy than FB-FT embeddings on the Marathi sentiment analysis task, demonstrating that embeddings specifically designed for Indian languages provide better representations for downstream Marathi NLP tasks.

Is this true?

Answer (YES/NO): NO